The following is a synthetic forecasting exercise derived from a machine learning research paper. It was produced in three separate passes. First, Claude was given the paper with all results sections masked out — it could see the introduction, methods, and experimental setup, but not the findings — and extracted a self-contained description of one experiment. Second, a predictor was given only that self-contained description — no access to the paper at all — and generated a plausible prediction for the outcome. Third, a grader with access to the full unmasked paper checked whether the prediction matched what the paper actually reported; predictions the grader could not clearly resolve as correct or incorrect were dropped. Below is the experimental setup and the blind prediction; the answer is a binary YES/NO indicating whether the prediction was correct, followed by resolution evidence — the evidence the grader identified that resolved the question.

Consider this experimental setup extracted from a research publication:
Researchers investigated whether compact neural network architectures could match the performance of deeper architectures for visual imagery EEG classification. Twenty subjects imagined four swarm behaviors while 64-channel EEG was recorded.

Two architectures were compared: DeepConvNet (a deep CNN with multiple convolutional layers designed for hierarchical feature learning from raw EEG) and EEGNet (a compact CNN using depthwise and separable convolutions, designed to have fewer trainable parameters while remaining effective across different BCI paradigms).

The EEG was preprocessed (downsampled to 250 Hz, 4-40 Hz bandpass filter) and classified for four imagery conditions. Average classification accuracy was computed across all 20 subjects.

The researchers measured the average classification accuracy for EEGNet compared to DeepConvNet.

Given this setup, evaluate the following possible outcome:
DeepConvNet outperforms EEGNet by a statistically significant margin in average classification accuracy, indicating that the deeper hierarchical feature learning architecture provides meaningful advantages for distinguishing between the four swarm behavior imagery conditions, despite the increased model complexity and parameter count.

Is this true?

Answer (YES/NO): NO